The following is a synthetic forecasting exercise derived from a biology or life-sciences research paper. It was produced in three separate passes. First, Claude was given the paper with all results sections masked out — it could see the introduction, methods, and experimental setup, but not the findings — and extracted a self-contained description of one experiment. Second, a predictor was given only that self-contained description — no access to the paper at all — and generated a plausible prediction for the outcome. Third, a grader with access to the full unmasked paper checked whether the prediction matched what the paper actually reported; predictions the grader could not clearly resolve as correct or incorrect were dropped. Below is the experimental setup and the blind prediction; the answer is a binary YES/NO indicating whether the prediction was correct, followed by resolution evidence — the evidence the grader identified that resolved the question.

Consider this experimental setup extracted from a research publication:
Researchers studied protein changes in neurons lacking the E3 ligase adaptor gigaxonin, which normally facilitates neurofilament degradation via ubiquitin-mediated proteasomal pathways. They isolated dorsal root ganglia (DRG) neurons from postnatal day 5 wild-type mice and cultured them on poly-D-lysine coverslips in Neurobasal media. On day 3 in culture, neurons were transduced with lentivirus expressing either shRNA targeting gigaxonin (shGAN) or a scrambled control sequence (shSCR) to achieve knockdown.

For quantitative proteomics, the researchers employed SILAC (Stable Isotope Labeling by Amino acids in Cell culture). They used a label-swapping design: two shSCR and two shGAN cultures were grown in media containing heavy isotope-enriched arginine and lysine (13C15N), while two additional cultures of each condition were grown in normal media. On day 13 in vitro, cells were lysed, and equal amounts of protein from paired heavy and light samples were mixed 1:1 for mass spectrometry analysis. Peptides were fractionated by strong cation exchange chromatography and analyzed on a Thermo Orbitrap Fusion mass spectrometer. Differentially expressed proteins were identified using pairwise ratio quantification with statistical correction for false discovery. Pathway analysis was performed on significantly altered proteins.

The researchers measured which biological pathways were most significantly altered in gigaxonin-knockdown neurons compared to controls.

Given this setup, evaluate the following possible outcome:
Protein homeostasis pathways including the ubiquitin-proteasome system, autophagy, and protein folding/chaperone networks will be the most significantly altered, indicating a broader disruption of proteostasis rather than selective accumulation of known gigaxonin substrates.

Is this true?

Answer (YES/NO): NO